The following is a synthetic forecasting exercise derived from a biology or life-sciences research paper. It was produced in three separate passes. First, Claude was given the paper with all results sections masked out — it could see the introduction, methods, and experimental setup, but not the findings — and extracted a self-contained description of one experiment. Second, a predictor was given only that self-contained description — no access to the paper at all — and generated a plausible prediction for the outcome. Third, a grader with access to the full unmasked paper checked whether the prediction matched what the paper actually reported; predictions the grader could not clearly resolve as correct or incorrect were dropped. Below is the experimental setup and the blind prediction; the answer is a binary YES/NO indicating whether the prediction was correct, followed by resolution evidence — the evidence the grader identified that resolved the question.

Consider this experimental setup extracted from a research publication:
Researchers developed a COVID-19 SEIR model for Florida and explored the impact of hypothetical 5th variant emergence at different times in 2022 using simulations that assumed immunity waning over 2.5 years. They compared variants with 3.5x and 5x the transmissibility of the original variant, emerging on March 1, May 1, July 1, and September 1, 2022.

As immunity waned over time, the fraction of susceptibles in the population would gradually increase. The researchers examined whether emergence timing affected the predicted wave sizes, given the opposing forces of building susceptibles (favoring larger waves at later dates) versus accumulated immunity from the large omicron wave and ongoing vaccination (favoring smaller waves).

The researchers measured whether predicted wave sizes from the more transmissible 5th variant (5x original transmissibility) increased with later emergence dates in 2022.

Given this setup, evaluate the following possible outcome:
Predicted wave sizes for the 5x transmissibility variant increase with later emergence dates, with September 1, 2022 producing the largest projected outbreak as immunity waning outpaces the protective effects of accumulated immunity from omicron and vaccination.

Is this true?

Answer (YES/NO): YES